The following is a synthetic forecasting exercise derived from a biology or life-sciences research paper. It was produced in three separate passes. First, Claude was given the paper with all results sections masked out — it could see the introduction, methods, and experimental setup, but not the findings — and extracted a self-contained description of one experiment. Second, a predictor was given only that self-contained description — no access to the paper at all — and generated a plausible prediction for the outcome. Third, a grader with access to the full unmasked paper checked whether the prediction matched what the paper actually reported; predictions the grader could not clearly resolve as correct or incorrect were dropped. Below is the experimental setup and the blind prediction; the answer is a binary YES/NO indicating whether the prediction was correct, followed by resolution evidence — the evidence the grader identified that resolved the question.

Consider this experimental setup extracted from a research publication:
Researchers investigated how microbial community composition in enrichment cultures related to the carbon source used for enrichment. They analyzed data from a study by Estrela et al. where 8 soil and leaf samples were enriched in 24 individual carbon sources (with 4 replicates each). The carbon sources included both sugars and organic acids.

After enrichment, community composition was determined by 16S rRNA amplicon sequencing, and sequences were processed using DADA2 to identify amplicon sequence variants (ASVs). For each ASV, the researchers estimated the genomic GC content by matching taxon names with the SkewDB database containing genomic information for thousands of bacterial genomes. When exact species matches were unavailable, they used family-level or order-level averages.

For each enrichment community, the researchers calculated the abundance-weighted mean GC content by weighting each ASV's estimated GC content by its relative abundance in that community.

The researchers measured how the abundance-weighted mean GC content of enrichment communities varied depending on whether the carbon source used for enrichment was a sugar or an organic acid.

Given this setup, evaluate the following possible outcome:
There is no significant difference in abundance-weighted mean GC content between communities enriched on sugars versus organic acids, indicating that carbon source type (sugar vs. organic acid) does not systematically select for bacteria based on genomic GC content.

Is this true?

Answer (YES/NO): NO